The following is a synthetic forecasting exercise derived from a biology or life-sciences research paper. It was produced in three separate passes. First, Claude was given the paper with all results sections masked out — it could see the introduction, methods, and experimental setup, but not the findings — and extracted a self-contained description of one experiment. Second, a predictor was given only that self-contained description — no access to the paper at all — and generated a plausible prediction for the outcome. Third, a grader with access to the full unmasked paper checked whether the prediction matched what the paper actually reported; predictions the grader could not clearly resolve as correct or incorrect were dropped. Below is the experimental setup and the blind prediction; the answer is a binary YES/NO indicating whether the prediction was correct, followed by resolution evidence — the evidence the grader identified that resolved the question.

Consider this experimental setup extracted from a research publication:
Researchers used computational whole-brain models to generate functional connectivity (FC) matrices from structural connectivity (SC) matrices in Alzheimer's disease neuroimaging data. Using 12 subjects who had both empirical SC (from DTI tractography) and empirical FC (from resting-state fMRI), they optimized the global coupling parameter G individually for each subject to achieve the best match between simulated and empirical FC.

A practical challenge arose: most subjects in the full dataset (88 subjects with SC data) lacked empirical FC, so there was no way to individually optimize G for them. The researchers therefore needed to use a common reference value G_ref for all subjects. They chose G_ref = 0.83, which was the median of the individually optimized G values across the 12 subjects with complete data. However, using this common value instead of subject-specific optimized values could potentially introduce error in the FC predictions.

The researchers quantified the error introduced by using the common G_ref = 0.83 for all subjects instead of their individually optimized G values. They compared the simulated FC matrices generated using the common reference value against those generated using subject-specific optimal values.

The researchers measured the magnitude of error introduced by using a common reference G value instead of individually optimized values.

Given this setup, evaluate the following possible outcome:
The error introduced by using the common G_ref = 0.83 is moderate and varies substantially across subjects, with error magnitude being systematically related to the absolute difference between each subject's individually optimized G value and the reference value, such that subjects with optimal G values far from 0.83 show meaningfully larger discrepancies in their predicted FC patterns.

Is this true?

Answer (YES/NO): NO